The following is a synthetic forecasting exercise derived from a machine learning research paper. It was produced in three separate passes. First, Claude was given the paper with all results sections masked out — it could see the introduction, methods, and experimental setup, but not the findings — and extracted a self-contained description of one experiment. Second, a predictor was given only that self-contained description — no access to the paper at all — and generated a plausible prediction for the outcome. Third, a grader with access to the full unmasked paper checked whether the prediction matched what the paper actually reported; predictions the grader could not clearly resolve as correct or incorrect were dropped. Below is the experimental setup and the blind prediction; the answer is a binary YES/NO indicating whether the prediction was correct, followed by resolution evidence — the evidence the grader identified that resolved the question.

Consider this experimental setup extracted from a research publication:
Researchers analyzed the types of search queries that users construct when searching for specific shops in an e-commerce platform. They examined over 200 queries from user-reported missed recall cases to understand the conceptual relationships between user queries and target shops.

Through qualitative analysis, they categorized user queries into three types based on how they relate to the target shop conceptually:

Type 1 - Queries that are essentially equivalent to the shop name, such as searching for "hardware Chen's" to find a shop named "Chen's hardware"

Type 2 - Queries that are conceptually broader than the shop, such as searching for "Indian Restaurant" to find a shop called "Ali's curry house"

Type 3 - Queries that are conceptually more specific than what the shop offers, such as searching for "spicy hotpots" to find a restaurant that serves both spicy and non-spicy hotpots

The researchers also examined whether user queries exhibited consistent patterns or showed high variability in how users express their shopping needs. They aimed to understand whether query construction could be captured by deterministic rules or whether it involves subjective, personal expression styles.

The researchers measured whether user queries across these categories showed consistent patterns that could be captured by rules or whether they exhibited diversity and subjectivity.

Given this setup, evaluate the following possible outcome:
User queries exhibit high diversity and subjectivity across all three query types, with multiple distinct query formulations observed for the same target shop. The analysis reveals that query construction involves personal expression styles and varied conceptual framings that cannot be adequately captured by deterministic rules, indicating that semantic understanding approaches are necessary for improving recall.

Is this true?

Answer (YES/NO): NO